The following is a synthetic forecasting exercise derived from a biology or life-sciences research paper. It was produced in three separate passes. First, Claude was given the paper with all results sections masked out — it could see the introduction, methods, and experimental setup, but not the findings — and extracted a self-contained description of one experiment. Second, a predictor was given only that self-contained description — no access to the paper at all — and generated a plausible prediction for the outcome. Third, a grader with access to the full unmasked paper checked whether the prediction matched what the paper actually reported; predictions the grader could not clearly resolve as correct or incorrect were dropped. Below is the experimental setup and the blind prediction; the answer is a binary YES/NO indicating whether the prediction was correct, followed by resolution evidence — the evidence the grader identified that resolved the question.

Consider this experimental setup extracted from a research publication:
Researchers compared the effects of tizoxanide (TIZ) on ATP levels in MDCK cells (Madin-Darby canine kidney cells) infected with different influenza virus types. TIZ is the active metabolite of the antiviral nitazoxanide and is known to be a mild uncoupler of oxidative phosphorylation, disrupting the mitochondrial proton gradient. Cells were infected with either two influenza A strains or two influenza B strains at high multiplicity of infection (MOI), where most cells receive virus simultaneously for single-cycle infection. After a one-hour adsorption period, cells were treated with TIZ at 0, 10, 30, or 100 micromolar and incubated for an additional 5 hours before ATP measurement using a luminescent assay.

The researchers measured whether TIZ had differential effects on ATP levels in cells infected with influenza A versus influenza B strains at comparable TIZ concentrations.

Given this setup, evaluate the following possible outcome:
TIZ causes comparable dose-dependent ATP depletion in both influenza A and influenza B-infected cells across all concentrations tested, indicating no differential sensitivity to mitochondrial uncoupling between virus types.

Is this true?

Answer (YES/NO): YES